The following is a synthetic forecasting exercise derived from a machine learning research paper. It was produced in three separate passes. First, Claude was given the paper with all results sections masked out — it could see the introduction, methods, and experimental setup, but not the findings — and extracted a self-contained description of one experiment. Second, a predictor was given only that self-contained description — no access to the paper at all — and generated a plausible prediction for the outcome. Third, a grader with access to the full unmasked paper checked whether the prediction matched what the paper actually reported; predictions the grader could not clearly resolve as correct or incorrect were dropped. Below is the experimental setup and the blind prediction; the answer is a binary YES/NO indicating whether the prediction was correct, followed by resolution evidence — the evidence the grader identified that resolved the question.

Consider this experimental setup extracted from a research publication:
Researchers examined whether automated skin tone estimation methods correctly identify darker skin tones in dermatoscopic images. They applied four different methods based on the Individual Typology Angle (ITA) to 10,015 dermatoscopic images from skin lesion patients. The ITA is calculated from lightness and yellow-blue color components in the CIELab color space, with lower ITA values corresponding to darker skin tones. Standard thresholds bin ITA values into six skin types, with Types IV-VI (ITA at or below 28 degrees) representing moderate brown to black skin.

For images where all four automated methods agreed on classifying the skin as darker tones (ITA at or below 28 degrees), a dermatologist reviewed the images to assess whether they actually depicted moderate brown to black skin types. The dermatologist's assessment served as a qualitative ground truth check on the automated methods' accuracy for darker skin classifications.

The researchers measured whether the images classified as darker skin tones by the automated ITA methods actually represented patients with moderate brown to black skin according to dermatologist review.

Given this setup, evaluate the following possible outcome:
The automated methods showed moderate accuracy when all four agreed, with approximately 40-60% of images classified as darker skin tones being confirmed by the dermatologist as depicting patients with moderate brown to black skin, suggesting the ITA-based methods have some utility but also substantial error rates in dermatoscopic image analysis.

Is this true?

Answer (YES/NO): NO